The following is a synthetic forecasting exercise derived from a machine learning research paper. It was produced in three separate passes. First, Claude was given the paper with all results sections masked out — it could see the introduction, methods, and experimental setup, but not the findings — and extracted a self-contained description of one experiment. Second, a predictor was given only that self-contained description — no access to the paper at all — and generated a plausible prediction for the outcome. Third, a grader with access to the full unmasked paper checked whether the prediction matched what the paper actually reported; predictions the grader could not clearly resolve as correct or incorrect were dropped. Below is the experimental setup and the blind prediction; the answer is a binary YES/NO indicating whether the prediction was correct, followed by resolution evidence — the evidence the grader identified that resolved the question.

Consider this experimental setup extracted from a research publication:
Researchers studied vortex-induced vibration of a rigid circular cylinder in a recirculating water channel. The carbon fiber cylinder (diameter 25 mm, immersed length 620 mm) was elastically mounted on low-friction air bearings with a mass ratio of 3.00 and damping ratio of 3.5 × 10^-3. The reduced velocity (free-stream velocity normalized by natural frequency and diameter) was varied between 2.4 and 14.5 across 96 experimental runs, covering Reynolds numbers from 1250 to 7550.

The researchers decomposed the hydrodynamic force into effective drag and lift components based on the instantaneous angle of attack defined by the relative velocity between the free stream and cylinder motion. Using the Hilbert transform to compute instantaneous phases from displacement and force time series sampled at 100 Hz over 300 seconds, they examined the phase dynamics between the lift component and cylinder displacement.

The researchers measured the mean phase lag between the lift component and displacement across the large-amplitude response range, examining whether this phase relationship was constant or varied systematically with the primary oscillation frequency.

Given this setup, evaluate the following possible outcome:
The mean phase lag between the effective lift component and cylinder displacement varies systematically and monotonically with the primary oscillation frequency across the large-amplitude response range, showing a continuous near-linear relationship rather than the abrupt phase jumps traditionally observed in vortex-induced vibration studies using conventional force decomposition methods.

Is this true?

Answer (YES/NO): NO